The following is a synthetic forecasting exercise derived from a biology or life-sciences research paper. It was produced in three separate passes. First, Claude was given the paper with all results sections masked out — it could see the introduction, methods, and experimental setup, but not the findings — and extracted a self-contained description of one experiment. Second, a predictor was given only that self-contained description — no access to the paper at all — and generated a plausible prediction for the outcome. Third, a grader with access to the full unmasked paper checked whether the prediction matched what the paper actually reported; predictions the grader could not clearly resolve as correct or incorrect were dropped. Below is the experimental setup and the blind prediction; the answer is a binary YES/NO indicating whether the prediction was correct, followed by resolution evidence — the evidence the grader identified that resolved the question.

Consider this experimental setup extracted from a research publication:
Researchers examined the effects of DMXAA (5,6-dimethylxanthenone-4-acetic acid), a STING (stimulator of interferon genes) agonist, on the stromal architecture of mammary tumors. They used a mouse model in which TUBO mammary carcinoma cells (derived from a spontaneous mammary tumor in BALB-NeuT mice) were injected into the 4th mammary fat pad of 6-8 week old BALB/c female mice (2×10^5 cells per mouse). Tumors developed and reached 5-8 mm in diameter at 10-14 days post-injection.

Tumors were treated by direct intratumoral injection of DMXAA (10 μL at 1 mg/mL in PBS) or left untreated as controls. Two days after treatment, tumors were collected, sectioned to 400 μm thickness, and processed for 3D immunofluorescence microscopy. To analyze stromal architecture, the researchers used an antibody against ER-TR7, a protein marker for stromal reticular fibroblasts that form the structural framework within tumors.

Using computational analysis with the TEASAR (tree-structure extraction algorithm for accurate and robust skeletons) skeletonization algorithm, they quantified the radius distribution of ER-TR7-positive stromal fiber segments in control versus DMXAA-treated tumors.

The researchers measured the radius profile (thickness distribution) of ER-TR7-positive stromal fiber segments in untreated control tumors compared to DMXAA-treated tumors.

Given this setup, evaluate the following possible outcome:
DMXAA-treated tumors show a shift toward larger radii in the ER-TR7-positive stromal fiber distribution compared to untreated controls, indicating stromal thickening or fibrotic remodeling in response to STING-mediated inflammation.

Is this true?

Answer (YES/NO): NO